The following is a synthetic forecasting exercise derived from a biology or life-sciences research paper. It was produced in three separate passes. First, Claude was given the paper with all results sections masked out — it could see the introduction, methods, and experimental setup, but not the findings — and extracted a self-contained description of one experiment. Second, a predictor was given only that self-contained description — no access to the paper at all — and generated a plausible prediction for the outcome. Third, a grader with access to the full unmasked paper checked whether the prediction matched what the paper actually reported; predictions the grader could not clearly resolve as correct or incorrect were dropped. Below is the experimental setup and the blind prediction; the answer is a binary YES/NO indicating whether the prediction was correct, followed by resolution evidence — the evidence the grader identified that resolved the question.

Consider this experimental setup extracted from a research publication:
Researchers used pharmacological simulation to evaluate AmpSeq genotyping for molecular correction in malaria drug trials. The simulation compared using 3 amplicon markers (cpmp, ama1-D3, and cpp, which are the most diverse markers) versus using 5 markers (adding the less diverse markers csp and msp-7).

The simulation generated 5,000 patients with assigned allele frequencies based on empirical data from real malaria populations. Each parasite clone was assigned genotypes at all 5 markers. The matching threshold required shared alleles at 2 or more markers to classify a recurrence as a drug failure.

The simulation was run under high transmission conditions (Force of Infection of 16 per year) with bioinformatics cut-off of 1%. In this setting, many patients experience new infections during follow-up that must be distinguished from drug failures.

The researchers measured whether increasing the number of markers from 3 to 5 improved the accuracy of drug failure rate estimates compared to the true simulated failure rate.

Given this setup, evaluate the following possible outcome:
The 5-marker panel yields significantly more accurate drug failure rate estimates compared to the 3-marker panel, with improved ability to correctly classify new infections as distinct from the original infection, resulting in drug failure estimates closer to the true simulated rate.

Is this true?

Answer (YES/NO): NO